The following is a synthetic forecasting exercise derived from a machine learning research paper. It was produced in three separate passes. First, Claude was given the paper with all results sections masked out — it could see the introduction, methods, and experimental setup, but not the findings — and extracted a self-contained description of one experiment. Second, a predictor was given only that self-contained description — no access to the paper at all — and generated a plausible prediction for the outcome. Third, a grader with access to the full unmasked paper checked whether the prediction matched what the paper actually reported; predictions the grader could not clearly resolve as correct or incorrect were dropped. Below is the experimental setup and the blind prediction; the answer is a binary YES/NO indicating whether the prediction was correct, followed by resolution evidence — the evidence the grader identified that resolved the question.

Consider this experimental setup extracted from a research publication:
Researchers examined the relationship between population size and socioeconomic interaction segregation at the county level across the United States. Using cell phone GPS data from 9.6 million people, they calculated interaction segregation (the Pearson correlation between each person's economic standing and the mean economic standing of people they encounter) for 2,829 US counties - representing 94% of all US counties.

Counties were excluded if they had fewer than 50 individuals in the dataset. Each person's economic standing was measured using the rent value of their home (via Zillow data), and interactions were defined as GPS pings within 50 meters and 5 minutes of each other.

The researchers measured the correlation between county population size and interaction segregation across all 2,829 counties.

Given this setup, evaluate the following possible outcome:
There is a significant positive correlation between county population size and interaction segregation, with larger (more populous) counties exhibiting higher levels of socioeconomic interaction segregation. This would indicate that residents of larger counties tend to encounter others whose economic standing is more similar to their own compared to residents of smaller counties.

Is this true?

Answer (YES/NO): YES